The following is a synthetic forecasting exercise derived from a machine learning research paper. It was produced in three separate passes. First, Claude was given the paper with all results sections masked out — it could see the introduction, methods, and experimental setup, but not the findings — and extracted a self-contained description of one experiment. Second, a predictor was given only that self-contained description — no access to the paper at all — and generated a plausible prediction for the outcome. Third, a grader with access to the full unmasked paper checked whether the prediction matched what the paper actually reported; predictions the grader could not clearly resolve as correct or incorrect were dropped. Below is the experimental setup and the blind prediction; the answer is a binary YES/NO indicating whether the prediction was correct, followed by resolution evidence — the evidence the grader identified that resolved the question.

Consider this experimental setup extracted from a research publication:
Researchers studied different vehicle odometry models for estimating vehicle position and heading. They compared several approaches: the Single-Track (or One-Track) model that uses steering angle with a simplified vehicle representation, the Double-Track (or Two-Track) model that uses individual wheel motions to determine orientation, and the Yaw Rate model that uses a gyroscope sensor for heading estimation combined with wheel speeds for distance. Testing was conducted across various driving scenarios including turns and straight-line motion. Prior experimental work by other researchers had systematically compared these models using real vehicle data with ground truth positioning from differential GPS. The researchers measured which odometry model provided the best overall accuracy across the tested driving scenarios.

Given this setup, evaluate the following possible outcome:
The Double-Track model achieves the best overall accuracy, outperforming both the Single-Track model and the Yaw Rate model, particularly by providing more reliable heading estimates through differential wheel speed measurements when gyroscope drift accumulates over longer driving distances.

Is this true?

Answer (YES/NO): NO